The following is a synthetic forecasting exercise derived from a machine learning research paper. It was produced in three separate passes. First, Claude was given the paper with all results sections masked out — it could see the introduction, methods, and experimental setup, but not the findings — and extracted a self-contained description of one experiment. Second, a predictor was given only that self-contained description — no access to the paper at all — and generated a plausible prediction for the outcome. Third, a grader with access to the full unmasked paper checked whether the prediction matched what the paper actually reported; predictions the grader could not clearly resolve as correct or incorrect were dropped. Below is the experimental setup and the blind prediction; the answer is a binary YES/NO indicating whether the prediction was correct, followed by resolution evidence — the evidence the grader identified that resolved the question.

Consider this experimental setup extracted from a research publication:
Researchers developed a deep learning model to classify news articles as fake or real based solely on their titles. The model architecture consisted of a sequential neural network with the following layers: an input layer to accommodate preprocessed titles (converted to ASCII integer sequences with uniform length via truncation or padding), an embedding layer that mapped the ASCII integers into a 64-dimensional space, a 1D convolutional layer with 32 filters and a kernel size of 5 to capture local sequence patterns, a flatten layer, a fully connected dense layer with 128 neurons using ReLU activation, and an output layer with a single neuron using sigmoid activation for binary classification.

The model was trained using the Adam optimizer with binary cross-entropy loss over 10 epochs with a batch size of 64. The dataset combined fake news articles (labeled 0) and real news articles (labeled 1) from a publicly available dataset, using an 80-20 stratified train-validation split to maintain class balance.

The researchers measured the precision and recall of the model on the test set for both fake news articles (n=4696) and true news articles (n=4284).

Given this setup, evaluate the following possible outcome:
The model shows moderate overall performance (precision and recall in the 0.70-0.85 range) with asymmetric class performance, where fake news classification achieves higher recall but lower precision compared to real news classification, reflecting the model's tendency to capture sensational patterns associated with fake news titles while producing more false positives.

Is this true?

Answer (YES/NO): NO